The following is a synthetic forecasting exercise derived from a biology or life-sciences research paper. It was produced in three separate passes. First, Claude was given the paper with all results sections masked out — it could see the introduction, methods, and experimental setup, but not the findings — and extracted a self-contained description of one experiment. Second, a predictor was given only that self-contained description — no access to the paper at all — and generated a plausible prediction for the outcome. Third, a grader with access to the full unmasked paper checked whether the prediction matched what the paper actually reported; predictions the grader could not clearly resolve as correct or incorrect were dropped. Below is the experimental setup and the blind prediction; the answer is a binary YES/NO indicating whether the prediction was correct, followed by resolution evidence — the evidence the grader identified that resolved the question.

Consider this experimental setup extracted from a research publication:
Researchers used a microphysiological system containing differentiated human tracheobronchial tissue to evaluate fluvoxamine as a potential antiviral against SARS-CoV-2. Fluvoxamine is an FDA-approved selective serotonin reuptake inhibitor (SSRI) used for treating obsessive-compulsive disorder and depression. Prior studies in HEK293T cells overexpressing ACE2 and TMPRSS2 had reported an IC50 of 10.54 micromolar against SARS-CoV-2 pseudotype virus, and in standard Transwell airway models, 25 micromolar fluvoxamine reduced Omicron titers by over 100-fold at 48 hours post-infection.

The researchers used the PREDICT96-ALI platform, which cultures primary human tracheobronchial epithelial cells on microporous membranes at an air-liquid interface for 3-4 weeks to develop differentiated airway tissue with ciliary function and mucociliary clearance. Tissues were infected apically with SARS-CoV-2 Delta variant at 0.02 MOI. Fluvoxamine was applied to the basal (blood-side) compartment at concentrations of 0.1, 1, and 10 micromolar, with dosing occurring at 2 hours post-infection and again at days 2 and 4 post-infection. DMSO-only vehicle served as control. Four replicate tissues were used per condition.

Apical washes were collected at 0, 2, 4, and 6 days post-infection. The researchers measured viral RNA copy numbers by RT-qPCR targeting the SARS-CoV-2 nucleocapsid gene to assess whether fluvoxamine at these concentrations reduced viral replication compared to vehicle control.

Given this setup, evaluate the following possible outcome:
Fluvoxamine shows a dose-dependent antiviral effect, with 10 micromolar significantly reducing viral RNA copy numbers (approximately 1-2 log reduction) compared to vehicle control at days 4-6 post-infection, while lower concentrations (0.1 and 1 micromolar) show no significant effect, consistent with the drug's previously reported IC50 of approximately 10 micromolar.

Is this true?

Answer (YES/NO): NO